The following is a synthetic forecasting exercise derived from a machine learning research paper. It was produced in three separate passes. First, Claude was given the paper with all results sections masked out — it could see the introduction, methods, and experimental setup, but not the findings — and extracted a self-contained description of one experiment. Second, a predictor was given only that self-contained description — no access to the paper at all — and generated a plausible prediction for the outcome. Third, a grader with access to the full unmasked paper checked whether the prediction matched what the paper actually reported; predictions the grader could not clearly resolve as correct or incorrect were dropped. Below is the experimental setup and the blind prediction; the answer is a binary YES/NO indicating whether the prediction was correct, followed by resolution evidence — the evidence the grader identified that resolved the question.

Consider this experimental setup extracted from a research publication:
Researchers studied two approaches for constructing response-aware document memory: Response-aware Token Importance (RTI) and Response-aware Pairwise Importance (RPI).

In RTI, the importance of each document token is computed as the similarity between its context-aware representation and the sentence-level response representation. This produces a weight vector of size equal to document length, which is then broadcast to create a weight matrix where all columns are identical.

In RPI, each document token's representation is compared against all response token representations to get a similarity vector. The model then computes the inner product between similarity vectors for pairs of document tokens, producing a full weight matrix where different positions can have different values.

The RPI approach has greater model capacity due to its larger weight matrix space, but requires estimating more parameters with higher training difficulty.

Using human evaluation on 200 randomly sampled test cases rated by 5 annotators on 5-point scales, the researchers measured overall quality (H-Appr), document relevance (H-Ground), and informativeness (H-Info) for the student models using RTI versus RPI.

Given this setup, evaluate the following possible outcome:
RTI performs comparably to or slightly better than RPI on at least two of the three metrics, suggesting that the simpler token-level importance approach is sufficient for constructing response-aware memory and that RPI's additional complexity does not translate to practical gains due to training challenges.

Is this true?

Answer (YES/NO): YES